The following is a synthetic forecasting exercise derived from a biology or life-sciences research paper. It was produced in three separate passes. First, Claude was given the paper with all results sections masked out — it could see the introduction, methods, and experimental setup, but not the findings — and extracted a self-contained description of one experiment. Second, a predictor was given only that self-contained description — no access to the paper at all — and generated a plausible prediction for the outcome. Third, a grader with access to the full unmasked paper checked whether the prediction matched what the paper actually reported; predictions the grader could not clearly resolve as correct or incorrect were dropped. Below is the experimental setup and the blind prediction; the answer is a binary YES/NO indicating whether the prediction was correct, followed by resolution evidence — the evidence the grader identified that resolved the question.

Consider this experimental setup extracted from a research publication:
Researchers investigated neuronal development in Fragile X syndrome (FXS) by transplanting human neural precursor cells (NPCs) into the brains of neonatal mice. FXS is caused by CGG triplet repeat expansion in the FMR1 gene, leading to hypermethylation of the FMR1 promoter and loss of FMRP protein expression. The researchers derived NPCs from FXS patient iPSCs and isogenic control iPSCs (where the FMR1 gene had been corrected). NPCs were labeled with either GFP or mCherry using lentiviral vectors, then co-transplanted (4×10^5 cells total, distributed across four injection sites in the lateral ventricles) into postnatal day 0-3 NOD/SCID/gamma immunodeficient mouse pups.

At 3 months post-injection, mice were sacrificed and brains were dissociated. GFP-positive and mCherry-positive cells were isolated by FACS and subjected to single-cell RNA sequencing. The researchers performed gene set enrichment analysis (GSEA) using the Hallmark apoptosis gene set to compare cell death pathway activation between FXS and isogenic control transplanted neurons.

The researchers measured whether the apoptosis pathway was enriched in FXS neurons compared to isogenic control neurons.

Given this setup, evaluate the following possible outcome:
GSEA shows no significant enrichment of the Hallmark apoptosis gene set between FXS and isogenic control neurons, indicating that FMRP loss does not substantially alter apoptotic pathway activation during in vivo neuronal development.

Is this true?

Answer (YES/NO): YES